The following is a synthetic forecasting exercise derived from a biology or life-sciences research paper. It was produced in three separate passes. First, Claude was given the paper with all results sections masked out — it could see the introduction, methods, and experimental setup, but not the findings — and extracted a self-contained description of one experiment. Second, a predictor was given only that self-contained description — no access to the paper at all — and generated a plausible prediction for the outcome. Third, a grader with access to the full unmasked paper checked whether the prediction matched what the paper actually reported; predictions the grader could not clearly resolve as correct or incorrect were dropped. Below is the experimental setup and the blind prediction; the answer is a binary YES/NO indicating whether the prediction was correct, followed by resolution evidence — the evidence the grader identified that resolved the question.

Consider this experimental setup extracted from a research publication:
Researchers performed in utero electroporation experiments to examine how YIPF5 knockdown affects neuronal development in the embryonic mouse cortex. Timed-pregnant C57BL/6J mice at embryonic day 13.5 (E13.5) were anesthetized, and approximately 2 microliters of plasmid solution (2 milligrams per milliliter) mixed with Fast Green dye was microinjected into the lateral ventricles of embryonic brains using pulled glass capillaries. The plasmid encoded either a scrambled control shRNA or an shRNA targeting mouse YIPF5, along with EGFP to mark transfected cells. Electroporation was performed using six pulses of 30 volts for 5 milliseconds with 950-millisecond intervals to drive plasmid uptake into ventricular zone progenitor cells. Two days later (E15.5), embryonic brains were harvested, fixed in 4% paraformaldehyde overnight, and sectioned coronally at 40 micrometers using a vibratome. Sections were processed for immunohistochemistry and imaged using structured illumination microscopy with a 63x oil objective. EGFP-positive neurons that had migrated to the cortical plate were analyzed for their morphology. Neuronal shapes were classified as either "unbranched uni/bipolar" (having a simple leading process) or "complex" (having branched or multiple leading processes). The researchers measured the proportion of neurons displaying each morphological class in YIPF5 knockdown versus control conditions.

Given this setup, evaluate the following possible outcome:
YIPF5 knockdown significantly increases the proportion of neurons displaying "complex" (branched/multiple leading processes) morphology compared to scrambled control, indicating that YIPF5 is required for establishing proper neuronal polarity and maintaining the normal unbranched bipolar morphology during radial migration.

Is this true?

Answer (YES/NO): NO